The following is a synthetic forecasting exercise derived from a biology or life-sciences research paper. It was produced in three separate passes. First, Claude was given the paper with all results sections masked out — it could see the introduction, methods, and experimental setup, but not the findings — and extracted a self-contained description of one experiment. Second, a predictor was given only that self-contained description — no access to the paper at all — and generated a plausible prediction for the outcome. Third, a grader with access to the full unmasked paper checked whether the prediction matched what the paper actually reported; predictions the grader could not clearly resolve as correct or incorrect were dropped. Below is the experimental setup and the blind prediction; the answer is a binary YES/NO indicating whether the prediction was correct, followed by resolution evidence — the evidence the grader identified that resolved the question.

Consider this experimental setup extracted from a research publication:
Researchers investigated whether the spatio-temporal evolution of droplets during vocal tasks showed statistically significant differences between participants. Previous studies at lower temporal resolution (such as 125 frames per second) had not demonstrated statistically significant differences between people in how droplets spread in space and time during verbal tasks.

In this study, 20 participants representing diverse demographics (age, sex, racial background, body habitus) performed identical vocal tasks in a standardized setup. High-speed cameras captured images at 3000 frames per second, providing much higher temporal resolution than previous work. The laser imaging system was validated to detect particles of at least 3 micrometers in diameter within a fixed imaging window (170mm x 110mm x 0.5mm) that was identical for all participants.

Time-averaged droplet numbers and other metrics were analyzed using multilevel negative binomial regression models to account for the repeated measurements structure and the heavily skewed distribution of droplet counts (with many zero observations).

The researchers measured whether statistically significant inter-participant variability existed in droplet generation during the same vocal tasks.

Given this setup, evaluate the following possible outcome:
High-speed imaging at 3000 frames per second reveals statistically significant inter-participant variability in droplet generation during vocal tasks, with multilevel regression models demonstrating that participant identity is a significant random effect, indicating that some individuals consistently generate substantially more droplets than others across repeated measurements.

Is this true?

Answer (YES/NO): NO